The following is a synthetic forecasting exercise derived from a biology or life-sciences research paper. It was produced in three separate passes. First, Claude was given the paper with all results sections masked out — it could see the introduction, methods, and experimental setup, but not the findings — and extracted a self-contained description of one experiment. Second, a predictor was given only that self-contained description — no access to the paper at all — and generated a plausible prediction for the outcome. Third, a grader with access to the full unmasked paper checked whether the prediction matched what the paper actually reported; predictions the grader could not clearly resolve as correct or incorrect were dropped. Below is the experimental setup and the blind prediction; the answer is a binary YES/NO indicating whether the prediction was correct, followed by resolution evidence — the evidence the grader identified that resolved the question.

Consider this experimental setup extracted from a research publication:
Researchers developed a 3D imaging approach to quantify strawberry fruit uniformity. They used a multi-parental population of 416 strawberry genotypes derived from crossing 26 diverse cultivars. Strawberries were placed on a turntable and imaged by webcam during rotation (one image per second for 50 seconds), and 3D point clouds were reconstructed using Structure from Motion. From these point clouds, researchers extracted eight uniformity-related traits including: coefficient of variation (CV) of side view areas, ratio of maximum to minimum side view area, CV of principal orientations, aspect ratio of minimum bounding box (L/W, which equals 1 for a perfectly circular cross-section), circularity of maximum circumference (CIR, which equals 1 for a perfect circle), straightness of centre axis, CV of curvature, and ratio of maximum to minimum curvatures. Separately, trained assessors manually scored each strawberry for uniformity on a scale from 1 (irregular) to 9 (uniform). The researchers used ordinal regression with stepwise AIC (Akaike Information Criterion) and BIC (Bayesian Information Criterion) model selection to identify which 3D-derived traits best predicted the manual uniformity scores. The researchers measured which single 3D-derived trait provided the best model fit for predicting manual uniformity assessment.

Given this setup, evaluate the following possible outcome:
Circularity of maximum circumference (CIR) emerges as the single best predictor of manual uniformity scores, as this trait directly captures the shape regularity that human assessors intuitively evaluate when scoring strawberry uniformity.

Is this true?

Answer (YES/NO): YES